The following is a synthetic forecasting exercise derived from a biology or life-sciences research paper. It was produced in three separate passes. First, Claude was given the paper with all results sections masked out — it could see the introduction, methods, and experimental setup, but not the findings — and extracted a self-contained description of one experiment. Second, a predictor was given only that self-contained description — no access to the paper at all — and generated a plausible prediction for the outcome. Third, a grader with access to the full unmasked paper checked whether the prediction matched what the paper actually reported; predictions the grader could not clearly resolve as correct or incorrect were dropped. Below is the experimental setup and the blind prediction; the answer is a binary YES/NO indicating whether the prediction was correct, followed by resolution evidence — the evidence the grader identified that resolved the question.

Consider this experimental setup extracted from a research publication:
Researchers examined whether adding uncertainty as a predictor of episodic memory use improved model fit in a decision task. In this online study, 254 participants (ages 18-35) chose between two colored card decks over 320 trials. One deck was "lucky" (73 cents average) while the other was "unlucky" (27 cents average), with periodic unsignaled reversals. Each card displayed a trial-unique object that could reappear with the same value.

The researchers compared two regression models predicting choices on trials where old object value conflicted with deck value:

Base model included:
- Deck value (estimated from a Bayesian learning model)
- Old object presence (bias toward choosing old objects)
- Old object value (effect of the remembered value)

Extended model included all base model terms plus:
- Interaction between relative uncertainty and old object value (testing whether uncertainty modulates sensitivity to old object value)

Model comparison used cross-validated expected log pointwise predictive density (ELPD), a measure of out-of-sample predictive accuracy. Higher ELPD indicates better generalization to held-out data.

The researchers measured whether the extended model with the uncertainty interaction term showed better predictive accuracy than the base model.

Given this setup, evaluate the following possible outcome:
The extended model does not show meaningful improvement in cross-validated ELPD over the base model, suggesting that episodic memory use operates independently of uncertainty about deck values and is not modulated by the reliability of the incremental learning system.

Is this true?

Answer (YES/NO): NO